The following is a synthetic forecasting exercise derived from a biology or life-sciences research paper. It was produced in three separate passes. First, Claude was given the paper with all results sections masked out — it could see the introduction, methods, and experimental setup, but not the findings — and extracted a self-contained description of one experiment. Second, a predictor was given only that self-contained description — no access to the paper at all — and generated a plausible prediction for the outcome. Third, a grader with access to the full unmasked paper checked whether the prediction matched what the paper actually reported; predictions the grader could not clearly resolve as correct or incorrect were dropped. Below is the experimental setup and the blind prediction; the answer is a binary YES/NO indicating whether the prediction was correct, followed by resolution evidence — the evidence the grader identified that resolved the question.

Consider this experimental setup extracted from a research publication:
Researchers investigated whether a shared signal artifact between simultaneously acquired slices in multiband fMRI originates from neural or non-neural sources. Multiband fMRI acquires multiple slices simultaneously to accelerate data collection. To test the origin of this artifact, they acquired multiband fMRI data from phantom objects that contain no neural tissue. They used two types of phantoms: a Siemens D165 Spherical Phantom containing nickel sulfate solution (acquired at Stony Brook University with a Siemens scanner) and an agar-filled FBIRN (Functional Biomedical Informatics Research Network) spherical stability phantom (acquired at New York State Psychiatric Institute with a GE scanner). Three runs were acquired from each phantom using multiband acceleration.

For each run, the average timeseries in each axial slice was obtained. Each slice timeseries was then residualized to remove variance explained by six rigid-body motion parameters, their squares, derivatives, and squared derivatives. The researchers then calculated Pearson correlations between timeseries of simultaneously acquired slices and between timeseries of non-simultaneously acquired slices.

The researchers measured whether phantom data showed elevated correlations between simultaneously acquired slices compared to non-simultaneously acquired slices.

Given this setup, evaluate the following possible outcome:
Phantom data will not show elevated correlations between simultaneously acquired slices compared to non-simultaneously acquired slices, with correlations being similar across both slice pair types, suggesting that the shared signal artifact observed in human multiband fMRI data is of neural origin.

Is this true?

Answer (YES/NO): NO